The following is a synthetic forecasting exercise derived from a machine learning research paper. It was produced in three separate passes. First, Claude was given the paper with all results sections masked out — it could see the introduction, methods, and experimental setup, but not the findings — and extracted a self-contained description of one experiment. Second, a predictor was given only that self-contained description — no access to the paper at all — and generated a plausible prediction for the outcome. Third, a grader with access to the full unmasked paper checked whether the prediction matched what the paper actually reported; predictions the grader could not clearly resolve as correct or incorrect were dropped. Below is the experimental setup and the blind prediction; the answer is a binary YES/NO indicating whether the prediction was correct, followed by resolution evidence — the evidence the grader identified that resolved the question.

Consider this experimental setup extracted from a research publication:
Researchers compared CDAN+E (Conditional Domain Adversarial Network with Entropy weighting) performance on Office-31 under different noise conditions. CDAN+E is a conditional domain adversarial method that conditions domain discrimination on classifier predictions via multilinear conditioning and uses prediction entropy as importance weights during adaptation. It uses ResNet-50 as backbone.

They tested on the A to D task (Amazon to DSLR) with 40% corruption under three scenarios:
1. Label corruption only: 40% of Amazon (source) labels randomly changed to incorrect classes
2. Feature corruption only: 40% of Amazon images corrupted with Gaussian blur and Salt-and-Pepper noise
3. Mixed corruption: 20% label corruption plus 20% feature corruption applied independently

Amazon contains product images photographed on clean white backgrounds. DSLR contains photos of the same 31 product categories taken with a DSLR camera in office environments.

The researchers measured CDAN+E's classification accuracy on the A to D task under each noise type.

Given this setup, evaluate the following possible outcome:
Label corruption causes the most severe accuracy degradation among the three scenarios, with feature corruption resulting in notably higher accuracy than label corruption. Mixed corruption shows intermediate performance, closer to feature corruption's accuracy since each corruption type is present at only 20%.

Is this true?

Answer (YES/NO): NO